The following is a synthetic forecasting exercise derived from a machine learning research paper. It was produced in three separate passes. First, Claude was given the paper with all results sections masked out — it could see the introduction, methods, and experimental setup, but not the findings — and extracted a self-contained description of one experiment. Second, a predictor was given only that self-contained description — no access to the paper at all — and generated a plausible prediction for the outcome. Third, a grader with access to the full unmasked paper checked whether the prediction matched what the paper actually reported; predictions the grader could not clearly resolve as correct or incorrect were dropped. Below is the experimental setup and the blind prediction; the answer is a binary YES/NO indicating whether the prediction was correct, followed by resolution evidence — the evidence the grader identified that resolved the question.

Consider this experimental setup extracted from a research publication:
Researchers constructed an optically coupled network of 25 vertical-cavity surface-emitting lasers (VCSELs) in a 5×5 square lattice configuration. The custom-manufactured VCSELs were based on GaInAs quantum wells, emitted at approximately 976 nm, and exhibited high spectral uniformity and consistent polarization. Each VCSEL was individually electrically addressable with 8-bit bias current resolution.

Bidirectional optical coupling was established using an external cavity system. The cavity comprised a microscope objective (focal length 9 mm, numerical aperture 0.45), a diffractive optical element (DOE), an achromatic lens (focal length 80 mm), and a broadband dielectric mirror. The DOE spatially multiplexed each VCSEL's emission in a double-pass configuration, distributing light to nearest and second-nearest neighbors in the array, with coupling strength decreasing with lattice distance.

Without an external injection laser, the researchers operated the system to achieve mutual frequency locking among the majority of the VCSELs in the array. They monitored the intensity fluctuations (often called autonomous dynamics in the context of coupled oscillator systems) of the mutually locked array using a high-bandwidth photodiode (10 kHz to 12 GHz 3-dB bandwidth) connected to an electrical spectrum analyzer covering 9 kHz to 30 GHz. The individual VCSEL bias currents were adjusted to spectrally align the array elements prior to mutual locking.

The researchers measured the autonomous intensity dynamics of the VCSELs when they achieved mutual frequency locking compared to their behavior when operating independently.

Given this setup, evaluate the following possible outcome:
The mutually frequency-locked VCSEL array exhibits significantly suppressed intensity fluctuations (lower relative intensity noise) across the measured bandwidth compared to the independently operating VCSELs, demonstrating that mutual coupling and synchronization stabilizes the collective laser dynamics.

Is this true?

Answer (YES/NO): YES